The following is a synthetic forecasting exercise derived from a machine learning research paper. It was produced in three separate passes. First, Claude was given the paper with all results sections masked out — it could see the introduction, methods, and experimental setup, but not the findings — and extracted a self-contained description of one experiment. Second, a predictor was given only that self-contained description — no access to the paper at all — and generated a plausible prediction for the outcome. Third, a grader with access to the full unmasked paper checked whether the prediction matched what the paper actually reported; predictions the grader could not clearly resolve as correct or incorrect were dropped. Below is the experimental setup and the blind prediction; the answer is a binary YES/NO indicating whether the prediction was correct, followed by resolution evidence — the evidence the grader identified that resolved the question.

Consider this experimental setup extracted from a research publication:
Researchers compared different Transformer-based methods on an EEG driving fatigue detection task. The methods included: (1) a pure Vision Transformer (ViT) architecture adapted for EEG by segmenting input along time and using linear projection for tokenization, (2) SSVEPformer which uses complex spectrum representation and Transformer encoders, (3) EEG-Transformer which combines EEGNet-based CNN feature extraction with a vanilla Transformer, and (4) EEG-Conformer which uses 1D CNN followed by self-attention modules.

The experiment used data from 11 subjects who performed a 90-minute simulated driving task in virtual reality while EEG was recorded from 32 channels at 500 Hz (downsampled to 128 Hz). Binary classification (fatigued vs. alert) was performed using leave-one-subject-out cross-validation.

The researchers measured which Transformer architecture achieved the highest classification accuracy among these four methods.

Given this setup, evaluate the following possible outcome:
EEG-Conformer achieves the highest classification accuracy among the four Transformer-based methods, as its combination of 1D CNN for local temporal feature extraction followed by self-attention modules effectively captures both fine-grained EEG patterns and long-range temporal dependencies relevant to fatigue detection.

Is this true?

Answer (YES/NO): YES